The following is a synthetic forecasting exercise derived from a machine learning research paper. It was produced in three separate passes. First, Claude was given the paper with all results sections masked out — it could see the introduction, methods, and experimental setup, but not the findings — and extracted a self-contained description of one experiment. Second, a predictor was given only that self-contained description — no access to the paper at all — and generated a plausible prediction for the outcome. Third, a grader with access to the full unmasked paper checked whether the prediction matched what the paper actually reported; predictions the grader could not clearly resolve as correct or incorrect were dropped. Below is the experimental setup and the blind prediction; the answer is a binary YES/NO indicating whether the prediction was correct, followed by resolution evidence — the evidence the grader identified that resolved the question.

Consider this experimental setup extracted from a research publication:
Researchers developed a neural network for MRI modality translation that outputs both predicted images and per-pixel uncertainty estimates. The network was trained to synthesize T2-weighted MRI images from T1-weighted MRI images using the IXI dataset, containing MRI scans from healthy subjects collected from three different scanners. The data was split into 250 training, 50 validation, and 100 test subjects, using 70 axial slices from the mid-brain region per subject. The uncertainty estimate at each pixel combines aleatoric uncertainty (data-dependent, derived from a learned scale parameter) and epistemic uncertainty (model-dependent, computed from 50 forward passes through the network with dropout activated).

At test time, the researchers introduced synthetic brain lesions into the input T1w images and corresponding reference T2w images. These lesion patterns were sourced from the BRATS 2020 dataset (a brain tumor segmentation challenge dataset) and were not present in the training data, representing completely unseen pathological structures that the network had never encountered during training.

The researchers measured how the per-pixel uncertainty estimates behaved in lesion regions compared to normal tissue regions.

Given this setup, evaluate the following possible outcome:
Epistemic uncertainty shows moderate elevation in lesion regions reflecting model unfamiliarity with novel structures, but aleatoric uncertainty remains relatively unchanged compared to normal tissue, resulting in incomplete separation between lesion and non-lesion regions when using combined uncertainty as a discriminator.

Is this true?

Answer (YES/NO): NO